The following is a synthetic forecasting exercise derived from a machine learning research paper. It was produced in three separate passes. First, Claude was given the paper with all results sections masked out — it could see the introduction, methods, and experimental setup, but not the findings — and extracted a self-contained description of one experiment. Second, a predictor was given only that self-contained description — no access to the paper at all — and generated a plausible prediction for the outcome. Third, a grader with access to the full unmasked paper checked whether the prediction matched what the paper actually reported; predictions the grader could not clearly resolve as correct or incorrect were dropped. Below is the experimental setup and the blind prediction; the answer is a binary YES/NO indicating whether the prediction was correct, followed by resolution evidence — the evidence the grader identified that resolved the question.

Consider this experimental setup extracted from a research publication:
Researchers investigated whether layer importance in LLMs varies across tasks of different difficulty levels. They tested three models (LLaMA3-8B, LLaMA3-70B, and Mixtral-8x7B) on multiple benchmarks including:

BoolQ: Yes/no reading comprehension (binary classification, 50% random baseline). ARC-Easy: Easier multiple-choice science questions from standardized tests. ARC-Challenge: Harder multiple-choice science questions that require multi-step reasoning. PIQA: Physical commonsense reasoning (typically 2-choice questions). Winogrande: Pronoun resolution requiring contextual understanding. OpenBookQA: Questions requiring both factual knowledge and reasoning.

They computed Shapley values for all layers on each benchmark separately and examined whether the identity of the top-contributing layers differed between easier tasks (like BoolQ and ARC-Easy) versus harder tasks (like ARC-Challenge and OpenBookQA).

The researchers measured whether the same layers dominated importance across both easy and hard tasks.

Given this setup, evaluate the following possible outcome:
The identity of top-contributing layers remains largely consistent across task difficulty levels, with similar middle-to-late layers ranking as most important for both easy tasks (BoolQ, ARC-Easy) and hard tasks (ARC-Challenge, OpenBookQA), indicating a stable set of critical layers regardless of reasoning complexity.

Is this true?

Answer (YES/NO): NO